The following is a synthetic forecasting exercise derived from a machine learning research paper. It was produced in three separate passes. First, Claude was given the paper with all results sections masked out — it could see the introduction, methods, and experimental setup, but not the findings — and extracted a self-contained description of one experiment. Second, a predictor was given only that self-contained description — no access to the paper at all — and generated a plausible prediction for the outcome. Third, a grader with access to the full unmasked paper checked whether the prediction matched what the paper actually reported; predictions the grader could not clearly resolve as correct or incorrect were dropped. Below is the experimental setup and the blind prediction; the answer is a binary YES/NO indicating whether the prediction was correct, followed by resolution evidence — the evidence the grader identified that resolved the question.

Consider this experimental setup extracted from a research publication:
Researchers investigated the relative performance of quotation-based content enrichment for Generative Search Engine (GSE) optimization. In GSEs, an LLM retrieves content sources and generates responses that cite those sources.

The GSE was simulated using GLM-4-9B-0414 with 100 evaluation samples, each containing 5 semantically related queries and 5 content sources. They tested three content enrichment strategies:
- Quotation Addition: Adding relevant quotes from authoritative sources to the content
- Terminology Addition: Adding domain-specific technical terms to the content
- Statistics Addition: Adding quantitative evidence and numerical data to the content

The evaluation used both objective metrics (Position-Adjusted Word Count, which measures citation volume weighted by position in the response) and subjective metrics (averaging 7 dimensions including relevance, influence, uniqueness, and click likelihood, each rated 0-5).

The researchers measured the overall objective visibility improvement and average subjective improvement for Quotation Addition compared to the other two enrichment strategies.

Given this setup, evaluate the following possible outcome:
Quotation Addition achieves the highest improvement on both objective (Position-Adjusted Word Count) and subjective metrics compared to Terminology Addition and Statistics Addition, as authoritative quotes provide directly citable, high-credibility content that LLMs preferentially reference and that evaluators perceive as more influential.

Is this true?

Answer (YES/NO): NO